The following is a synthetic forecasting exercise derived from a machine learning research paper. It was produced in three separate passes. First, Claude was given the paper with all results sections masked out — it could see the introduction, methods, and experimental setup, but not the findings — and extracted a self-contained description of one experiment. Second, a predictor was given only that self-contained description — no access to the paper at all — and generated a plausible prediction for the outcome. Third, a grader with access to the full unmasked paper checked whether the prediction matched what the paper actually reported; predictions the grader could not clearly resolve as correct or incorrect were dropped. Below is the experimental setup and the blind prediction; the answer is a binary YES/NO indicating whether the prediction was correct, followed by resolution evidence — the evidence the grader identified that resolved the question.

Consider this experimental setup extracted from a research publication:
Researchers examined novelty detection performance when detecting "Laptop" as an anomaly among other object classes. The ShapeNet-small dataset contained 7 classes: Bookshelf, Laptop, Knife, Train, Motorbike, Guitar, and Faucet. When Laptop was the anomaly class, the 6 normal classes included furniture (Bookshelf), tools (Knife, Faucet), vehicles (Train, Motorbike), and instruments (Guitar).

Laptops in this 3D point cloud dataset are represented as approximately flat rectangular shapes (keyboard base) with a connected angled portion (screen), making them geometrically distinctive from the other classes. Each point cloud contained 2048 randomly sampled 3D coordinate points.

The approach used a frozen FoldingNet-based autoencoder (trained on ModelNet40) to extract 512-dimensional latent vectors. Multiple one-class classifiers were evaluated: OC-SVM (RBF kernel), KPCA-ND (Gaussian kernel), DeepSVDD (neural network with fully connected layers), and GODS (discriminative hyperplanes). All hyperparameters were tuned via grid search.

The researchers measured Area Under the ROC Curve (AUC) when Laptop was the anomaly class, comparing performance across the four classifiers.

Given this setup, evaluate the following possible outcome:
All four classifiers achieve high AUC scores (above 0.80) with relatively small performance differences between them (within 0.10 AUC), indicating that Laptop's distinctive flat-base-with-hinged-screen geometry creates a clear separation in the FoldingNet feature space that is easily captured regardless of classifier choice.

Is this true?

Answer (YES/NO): YES